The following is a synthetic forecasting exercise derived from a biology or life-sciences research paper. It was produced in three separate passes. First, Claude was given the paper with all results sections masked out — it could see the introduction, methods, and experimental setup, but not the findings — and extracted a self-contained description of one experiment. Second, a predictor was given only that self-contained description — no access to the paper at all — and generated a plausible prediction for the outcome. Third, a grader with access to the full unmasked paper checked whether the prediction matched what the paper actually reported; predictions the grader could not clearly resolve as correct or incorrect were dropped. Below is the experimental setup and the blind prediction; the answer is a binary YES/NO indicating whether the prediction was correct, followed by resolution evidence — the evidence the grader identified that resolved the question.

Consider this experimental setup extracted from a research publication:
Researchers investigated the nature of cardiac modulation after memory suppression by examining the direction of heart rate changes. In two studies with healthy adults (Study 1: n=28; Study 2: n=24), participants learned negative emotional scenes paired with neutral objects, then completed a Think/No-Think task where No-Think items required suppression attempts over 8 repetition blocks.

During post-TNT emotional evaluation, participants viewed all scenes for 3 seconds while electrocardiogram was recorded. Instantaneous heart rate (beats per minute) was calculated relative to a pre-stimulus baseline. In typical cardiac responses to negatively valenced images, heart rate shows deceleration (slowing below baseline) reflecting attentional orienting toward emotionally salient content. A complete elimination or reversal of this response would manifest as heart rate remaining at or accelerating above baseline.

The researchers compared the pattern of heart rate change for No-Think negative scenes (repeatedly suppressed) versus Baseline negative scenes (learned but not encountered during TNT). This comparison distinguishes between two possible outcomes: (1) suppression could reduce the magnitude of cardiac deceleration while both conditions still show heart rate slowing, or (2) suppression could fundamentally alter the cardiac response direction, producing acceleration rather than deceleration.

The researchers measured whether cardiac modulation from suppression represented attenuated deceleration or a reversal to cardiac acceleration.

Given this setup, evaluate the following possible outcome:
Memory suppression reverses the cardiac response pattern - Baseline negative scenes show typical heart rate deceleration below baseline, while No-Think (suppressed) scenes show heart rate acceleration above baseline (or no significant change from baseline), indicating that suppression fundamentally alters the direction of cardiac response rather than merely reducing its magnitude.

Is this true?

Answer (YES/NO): NO